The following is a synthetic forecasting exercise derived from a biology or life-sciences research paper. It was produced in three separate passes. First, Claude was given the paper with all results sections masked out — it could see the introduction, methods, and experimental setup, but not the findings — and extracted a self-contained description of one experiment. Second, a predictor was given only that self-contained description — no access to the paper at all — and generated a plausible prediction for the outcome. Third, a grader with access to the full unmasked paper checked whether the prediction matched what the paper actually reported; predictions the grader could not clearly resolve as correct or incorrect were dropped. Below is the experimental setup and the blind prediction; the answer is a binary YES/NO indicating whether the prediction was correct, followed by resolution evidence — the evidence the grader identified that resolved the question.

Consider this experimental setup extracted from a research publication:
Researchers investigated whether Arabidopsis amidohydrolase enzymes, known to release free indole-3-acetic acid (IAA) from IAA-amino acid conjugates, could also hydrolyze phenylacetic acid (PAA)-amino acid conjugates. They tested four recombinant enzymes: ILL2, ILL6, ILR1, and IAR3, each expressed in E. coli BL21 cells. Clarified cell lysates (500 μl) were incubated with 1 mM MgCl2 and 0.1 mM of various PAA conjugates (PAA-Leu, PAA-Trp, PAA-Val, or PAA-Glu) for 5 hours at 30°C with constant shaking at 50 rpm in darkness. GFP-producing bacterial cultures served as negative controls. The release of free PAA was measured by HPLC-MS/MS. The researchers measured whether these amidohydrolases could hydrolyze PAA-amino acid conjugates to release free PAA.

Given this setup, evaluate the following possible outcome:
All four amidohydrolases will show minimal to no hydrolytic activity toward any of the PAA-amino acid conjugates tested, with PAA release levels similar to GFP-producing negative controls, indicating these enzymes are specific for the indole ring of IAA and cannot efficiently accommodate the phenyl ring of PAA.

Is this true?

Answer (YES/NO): NO